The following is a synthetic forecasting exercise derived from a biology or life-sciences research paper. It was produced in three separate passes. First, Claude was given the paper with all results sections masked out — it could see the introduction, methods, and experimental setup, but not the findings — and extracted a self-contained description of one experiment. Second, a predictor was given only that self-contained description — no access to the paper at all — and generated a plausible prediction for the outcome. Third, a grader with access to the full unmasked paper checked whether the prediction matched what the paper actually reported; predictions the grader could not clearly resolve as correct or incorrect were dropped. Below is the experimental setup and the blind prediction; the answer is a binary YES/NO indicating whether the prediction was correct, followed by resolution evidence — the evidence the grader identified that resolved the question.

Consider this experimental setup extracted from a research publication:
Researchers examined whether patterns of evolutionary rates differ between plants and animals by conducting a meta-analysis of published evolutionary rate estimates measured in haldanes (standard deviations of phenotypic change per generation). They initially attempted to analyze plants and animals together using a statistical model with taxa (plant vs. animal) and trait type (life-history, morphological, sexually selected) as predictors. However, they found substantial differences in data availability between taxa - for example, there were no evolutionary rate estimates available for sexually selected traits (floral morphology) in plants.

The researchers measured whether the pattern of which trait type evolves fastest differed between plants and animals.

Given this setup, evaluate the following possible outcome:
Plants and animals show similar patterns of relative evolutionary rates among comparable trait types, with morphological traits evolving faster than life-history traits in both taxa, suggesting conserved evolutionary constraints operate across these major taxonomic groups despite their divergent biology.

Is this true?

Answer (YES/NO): NO